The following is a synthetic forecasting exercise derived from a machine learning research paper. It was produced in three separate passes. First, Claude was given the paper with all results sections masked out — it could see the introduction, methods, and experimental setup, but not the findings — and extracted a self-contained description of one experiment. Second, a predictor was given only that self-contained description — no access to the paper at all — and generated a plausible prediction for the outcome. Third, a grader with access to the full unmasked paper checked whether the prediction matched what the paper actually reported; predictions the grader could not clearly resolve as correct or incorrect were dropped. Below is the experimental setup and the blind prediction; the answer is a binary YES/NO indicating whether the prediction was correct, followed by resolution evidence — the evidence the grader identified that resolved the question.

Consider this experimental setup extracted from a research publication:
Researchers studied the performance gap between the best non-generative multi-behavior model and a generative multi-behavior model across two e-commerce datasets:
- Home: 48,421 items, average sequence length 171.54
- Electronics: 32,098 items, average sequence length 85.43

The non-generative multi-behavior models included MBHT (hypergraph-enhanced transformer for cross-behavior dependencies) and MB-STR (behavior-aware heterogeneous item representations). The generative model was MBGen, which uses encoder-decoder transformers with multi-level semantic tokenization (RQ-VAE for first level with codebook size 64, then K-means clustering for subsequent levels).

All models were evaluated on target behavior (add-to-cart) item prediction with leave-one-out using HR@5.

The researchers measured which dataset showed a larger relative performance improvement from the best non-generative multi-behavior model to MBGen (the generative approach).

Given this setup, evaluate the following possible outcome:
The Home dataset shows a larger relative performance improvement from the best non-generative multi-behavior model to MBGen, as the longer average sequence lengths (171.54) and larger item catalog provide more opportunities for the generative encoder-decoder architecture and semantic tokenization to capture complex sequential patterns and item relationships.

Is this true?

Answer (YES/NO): YES